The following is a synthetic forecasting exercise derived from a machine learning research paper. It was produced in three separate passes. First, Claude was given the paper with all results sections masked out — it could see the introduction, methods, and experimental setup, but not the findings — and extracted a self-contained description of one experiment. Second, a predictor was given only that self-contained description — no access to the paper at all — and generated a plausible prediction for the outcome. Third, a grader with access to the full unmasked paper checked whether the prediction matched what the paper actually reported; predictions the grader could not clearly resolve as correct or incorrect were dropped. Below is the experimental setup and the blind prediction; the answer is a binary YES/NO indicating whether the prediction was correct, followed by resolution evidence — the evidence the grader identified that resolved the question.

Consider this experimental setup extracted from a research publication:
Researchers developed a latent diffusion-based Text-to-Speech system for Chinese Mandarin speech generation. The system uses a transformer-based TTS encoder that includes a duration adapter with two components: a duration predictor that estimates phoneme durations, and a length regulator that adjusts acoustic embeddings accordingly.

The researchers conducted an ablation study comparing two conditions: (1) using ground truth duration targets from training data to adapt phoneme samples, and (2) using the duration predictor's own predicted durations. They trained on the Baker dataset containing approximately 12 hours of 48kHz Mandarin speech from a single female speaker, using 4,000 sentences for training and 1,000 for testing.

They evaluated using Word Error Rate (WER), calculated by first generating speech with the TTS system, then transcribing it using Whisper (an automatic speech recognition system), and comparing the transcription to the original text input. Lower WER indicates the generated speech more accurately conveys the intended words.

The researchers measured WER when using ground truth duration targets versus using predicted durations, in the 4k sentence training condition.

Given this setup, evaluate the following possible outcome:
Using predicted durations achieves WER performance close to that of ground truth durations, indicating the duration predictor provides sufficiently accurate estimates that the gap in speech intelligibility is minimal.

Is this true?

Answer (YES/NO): NO